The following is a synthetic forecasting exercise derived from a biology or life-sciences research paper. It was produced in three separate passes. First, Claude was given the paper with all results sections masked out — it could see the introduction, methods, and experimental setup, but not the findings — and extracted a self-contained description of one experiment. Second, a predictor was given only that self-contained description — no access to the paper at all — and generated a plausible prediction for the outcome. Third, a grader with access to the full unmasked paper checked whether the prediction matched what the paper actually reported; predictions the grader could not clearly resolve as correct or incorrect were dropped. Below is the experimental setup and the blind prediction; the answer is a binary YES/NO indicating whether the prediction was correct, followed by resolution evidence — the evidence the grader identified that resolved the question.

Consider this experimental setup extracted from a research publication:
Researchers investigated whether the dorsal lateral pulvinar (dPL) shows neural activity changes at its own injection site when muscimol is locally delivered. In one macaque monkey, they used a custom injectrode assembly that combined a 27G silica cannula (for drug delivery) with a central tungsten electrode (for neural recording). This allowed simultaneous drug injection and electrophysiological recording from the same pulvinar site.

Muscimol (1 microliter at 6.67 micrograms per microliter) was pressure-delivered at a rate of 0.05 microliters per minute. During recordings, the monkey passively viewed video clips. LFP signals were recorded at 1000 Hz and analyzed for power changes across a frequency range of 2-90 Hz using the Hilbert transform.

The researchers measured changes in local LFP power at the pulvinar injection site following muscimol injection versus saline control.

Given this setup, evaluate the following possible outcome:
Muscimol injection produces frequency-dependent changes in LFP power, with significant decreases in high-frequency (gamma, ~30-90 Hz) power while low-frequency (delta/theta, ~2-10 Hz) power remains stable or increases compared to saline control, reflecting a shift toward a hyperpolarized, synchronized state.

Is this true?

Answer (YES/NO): NO